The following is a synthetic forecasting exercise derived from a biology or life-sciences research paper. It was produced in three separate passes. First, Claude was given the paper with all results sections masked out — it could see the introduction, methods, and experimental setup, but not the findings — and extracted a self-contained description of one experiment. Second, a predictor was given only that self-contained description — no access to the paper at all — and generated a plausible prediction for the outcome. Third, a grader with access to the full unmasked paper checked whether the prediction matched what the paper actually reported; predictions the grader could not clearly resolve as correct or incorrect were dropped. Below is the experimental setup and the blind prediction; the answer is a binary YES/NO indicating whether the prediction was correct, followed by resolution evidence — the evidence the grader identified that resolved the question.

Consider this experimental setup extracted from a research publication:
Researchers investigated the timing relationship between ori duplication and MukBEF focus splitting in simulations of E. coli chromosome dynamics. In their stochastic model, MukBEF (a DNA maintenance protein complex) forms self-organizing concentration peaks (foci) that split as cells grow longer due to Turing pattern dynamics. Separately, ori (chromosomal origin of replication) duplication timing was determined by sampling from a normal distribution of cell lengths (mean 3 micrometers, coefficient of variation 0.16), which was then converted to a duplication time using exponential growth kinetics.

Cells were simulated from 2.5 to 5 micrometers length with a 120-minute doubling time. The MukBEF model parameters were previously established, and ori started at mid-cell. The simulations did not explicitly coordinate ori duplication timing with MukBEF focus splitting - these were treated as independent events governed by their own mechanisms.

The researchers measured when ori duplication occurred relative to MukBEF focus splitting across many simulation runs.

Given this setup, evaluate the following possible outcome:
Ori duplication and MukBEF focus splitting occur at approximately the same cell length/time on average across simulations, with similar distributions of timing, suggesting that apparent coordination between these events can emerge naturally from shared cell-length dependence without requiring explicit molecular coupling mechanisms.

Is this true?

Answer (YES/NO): NO